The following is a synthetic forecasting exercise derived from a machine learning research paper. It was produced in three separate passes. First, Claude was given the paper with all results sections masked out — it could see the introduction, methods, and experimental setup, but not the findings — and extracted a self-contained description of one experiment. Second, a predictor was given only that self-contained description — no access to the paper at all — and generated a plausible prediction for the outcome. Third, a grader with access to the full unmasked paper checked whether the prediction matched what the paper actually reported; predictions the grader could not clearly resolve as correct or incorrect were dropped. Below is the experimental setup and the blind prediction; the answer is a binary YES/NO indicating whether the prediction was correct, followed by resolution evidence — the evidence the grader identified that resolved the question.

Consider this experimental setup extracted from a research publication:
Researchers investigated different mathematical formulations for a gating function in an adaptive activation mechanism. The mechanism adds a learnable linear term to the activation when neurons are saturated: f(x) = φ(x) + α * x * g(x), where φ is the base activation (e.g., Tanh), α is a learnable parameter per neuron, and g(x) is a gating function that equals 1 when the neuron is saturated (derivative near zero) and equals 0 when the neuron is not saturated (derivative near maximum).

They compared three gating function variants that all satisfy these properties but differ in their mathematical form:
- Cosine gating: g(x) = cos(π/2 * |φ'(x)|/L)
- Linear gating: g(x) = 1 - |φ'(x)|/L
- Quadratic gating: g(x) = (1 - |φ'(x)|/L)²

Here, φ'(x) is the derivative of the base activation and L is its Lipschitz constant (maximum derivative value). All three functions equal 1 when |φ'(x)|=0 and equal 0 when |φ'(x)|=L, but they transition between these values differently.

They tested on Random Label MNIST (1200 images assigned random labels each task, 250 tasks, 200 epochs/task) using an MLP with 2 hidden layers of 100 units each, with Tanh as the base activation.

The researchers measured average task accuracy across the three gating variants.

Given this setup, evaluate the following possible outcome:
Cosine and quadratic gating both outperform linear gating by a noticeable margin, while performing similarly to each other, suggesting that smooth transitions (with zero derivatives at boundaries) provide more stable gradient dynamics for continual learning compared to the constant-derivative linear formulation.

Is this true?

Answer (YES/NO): NO